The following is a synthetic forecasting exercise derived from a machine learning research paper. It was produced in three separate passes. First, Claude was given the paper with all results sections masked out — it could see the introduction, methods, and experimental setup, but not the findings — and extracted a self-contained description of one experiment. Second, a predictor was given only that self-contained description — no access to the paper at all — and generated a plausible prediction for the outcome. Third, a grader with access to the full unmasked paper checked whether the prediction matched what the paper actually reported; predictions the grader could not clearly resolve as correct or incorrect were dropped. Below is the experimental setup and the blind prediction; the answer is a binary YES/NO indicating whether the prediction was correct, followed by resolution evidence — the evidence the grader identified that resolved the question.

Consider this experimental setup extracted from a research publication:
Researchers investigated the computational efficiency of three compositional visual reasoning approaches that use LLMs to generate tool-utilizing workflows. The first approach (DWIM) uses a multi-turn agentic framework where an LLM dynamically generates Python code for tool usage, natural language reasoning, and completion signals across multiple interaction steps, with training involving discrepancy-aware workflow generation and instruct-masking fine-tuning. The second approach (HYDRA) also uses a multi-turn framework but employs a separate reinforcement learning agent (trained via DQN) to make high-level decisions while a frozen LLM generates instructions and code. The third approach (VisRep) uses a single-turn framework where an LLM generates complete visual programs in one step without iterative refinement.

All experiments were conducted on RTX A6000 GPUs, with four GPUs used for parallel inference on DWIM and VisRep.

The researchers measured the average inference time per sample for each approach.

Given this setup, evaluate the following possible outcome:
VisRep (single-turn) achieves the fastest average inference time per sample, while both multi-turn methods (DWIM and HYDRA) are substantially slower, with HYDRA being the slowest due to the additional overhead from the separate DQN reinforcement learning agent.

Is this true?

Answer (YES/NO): NO